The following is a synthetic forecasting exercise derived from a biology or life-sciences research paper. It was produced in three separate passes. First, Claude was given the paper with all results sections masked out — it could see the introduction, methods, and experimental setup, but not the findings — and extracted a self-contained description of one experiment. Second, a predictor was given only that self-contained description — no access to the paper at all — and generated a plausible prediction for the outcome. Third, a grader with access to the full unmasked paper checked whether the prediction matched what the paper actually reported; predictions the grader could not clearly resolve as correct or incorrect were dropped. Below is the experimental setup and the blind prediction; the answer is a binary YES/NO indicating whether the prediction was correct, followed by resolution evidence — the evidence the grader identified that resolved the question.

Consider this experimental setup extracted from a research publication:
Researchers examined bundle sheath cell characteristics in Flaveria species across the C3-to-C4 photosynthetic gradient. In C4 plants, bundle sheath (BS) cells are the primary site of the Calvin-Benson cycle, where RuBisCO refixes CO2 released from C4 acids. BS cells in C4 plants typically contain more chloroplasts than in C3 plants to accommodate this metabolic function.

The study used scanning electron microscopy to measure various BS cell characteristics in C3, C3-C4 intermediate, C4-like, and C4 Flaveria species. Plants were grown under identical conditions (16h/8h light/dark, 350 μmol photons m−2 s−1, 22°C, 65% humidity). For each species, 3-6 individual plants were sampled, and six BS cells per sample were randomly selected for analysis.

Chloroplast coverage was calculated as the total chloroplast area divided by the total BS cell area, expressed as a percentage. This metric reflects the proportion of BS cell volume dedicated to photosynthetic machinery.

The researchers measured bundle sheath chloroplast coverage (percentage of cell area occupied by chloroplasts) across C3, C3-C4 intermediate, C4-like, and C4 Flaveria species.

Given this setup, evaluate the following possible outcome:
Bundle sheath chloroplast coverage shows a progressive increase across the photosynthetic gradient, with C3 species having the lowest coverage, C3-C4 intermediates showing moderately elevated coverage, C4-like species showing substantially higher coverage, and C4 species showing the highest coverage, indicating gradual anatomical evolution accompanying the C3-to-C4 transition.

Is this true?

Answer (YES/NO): YES